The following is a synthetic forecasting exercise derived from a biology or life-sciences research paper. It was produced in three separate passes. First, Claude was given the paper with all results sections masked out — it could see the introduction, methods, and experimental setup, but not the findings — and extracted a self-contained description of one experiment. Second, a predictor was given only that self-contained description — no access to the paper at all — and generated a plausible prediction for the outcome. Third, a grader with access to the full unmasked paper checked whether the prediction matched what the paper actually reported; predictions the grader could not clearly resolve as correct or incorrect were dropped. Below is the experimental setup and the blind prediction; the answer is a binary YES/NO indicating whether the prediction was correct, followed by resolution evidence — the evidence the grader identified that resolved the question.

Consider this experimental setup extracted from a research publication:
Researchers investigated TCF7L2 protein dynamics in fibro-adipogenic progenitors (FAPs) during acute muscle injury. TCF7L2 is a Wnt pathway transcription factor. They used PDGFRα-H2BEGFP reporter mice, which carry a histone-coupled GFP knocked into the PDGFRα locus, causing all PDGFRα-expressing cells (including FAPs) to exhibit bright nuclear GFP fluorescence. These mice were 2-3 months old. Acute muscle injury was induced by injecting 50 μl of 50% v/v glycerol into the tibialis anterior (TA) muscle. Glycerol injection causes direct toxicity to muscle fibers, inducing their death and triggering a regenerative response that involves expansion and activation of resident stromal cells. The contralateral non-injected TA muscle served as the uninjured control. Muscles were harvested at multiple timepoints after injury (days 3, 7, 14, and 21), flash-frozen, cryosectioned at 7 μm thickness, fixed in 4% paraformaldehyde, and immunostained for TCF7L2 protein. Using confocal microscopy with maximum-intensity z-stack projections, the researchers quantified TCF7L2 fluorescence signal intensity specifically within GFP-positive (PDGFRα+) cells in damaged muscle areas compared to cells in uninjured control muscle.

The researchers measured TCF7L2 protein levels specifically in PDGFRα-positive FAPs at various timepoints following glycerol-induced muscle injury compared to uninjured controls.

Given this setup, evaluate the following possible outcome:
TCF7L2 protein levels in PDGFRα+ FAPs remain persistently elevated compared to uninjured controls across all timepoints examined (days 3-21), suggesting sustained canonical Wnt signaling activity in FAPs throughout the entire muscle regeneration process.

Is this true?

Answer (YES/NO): NO